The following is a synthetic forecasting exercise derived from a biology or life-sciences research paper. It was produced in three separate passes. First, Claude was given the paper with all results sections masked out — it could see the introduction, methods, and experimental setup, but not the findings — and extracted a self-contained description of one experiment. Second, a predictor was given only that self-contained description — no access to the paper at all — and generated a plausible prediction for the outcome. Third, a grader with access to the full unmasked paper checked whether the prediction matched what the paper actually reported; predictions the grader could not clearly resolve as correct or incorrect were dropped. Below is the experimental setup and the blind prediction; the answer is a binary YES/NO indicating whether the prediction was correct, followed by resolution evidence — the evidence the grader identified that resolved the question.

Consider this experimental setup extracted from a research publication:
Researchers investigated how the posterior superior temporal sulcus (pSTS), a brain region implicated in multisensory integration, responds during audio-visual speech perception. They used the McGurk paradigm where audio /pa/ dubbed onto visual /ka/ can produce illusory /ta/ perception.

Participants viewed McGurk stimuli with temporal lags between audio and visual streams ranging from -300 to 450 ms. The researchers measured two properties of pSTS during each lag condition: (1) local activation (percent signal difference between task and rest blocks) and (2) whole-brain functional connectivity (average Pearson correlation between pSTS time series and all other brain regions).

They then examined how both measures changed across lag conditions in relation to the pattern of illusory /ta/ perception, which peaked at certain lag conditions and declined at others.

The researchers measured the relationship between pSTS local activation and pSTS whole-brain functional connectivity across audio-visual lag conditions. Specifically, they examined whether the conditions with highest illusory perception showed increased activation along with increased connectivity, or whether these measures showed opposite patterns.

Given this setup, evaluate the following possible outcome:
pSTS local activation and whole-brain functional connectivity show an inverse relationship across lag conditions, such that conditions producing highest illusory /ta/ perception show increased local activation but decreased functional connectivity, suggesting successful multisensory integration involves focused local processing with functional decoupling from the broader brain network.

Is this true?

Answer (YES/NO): YES